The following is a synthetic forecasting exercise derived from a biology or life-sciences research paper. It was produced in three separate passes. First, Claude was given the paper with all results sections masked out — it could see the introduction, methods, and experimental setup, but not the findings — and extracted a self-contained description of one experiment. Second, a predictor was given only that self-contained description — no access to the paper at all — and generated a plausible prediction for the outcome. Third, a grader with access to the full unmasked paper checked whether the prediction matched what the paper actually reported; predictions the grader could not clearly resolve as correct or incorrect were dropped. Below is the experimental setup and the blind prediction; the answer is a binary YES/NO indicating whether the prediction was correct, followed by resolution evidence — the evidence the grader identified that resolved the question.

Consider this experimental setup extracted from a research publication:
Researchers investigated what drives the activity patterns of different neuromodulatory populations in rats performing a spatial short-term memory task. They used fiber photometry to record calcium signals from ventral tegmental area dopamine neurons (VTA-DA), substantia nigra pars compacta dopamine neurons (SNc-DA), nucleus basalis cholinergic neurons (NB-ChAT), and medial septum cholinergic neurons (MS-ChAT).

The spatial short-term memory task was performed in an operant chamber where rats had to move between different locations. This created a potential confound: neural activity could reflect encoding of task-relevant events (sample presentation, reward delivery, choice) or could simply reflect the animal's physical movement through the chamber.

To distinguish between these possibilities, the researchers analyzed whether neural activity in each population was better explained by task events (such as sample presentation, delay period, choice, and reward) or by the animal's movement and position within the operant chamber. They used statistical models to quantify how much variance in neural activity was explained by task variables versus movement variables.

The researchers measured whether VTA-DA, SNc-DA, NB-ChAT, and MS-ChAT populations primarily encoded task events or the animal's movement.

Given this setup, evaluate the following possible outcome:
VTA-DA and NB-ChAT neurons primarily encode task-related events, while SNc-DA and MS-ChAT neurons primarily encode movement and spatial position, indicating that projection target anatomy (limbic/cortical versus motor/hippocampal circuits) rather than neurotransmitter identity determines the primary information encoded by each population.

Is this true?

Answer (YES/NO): NO